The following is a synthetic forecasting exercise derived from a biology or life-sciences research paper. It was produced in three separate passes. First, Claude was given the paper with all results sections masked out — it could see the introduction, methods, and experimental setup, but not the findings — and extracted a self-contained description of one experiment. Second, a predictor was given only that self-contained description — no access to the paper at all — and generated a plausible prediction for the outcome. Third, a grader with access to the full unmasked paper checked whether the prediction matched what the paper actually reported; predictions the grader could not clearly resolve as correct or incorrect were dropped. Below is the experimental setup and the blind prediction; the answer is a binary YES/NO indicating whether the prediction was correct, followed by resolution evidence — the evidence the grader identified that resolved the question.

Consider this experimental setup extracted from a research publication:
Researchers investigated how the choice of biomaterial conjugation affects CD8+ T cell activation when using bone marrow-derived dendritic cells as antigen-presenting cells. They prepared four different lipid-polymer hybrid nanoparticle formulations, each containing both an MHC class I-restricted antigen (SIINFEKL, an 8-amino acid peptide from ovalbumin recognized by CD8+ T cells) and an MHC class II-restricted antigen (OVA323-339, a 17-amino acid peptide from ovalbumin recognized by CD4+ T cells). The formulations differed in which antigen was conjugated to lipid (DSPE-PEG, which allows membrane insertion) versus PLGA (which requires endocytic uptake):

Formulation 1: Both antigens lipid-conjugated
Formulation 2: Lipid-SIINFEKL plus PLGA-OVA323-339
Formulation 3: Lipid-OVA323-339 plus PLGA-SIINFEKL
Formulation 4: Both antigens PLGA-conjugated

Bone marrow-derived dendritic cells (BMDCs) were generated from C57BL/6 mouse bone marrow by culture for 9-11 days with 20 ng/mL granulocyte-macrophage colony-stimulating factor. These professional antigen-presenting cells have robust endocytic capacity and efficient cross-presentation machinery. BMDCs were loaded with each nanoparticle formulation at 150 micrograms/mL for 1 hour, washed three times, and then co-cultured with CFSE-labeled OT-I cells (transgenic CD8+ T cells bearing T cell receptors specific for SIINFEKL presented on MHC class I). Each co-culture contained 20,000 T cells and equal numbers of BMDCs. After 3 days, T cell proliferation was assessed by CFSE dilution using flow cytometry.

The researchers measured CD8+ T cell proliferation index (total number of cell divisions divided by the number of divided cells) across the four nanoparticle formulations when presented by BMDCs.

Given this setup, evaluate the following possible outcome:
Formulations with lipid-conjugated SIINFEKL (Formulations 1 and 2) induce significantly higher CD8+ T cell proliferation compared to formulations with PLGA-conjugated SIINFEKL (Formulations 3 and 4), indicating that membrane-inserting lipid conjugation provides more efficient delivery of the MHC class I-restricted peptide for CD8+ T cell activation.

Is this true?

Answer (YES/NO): YES